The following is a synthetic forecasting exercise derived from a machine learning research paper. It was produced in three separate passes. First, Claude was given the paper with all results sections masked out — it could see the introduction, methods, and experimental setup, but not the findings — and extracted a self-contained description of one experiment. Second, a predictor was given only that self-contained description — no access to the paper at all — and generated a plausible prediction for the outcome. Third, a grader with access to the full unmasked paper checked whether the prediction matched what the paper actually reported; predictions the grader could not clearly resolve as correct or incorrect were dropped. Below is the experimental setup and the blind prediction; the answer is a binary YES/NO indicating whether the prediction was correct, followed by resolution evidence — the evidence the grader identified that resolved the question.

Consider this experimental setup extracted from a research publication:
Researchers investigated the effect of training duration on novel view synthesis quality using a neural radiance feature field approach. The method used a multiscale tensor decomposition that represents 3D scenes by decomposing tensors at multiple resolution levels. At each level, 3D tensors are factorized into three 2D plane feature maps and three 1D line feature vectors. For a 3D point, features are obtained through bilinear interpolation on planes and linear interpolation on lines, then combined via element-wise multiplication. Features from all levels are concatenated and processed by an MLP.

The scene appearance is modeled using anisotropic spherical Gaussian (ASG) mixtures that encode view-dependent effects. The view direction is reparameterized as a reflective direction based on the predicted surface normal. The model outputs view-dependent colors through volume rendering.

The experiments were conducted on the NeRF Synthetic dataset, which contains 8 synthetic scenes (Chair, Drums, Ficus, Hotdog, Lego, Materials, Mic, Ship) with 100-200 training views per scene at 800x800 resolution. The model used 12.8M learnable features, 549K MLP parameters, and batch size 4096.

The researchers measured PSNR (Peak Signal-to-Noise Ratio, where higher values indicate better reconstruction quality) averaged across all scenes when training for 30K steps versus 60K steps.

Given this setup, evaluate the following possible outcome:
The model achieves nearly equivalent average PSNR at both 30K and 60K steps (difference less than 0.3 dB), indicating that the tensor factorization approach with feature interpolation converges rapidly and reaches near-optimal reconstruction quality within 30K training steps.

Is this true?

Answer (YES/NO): NO